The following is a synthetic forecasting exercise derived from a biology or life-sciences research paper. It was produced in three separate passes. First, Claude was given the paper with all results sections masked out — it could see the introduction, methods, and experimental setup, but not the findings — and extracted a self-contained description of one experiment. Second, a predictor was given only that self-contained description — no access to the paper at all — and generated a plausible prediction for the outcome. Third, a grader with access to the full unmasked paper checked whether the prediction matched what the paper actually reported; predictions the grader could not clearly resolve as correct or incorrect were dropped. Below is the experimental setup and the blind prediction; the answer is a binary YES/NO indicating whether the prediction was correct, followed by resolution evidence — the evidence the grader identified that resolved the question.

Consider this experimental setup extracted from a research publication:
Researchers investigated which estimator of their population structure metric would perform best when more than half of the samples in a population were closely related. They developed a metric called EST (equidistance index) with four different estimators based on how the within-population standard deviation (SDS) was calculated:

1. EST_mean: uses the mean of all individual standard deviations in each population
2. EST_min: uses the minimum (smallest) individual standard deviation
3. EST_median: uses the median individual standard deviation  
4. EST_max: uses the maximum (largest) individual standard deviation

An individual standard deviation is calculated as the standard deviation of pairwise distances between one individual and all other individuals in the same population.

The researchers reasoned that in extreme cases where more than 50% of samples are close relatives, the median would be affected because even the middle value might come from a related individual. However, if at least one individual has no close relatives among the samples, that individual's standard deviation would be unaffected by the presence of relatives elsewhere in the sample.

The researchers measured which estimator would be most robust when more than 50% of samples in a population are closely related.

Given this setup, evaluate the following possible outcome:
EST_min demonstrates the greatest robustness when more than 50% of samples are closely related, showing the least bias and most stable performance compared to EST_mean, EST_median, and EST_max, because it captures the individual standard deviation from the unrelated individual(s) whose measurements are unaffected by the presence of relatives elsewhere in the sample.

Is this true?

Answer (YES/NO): NO